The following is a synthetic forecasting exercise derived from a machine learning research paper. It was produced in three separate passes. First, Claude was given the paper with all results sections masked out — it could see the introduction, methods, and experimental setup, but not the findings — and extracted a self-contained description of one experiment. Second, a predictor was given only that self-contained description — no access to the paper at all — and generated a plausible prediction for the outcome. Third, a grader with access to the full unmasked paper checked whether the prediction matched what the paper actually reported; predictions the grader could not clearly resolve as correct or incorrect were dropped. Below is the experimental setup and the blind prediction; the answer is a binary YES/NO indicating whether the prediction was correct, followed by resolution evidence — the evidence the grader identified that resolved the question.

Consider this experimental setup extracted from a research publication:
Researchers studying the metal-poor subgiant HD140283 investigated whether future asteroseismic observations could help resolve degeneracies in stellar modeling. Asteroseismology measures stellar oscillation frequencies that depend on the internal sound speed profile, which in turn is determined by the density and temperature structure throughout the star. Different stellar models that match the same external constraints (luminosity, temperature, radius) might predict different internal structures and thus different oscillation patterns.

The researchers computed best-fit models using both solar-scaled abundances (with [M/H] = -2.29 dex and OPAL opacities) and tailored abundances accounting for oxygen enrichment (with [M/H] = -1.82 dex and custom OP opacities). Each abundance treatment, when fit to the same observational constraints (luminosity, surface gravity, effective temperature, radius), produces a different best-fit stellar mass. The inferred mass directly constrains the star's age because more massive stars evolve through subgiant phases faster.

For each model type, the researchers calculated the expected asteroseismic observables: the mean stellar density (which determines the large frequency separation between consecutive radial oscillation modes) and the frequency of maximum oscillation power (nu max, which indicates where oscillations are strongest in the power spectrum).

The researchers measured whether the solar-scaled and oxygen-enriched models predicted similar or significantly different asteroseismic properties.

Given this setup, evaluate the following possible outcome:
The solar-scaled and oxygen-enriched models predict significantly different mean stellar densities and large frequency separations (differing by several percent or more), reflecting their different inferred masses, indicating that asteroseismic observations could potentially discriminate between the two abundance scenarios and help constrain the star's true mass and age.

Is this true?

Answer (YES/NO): YES